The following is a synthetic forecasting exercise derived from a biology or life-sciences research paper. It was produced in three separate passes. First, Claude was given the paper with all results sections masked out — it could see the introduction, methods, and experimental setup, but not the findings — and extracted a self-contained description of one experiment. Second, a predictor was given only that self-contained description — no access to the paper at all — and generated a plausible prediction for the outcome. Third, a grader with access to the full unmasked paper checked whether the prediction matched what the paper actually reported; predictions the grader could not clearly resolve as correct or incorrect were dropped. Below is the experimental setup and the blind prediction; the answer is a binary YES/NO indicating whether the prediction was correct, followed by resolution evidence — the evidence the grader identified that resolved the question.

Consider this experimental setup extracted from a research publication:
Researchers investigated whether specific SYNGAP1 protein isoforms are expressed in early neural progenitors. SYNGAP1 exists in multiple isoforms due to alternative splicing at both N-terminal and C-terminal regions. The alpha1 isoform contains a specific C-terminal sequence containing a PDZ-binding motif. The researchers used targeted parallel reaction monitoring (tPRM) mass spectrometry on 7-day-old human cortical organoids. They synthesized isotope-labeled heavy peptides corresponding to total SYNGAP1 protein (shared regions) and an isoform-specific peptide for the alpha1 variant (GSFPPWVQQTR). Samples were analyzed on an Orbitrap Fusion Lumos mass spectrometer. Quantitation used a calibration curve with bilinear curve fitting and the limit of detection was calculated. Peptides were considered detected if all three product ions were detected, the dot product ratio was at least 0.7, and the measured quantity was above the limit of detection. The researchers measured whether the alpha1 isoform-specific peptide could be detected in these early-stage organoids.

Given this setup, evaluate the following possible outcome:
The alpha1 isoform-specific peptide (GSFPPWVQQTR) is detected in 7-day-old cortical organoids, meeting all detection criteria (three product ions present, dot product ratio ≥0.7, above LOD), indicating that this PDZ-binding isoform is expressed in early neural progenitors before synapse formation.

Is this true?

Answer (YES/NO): YES